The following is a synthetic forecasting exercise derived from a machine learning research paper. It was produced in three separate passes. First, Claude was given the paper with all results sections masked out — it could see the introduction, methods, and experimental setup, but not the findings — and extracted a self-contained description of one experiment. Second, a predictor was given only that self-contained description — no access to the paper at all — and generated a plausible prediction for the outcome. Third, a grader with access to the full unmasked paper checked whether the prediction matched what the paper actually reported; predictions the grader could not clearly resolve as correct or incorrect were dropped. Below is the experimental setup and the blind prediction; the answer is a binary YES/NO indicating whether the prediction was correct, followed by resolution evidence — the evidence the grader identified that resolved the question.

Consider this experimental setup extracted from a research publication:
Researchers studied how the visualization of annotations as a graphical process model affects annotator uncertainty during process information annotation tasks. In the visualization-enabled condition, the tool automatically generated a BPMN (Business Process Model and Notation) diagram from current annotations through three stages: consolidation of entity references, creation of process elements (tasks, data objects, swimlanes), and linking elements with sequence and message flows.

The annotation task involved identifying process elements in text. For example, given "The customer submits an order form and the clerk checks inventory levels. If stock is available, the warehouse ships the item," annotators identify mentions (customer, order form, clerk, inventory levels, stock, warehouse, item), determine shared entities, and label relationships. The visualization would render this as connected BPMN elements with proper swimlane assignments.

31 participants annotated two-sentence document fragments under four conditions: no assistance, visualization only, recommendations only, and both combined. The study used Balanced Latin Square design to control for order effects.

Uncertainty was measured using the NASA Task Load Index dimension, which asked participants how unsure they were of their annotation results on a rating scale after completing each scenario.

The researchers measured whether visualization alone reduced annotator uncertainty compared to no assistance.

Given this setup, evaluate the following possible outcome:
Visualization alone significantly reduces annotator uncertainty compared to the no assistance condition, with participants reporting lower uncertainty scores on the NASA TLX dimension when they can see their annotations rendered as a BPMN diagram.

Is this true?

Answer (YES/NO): NO